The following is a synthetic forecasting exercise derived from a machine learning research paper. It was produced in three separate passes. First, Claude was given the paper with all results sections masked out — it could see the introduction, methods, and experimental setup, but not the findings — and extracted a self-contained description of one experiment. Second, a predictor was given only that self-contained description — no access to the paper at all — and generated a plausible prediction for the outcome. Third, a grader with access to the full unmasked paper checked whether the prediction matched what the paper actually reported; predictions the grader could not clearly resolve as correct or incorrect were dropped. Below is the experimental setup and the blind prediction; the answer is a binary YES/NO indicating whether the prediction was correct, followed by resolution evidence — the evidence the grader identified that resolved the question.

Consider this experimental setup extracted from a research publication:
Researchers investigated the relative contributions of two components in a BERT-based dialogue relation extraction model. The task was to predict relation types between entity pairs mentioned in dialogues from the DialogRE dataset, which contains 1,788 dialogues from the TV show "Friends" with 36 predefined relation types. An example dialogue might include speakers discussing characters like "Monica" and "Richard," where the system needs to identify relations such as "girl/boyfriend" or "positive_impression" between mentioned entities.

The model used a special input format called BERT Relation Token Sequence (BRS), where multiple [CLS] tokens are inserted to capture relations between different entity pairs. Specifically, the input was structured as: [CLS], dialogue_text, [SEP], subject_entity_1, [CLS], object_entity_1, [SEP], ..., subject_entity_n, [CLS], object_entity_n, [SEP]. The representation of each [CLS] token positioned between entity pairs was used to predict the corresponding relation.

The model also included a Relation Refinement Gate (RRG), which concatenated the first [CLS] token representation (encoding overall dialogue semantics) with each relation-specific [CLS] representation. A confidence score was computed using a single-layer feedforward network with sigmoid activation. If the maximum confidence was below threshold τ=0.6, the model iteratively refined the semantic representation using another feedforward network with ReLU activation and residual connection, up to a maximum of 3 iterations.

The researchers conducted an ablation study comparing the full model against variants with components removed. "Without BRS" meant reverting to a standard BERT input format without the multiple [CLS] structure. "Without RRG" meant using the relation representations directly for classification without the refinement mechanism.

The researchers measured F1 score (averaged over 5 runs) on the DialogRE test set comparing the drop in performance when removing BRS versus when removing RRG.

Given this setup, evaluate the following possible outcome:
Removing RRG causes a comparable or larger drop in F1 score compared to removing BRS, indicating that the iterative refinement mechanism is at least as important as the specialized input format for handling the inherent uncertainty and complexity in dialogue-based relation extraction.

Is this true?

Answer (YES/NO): NO